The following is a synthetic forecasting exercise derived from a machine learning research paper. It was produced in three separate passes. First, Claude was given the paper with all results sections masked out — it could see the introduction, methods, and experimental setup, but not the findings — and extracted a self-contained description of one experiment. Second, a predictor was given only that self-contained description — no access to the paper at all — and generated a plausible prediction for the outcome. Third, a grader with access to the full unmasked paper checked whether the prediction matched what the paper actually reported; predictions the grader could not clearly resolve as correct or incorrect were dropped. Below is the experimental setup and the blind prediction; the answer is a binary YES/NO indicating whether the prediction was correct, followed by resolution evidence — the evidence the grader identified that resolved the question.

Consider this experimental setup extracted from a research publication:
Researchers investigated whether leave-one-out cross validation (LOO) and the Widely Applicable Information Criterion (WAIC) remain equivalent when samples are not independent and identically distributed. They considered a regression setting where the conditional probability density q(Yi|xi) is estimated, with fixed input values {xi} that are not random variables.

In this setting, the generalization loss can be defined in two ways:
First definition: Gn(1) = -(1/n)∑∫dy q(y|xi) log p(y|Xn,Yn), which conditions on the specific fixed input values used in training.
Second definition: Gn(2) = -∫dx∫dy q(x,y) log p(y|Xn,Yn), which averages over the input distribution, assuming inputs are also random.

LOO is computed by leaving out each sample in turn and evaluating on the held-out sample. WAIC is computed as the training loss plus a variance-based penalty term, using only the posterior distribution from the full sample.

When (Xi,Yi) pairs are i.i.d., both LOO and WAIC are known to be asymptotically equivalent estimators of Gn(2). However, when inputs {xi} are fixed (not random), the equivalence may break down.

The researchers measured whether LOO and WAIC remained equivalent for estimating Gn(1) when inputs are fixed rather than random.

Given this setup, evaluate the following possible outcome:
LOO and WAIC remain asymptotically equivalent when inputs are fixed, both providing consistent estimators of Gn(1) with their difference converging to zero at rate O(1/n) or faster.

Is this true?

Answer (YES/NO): NO